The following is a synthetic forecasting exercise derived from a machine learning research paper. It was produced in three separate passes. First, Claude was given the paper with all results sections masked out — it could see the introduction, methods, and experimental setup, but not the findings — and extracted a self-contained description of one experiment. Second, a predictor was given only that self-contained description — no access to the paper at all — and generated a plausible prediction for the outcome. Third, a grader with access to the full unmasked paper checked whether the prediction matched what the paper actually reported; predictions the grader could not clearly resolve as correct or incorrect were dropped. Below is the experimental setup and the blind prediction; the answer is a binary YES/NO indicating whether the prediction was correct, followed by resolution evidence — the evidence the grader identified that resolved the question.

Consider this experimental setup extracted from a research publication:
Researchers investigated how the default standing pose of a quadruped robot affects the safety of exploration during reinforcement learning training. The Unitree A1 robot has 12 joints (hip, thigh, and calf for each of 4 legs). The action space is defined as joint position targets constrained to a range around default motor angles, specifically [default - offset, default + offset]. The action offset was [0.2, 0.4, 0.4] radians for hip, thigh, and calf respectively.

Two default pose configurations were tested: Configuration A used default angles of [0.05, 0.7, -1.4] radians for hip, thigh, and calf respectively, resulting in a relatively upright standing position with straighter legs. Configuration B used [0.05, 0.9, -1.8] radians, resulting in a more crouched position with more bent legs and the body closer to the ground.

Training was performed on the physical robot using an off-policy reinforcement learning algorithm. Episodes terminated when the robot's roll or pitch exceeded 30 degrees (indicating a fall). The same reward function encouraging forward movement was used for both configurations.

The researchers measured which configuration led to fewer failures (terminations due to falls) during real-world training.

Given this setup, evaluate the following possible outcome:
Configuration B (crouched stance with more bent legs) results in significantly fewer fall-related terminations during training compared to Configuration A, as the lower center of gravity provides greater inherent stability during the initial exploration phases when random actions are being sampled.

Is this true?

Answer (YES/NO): YES